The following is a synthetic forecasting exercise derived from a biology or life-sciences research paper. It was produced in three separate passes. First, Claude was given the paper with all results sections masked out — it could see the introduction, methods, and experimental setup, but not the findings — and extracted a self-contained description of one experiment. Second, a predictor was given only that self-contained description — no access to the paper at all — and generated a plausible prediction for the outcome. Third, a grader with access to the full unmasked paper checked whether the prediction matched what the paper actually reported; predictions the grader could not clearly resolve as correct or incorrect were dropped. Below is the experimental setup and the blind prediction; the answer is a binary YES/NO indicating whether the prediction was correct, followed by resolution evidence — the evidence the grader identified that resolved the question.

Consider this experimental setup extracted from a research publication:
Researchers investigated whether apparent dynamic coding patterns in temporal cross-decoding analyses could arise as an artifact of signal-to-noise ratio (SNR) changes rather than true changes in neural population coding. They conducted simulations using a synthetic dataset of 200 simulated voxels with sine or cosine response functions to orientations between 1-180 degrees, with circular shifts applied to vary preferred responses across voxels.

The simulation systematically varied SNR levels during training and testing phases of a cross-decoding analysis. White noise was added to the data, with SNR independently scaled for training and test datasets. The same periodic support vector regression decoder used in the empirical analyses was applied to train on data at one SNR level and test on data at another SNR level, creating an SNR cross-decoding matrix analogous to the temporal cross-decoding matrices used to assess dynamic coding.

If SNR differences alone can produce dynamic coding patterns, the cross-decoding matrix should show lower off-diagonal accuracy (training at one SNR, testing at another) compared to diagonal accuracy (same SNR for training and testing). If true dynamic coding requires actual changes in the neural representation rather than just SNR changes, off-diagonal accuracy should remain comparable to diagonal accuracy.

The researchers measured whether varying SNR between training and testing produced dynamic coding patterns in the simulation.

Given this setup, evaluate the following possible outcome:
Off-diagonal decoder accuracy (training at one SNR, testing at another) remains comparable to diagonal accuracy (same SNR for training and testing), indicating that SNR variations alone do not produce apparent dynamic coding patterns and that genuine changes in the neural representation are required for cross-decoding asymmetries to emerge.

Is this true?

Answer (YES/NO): YES